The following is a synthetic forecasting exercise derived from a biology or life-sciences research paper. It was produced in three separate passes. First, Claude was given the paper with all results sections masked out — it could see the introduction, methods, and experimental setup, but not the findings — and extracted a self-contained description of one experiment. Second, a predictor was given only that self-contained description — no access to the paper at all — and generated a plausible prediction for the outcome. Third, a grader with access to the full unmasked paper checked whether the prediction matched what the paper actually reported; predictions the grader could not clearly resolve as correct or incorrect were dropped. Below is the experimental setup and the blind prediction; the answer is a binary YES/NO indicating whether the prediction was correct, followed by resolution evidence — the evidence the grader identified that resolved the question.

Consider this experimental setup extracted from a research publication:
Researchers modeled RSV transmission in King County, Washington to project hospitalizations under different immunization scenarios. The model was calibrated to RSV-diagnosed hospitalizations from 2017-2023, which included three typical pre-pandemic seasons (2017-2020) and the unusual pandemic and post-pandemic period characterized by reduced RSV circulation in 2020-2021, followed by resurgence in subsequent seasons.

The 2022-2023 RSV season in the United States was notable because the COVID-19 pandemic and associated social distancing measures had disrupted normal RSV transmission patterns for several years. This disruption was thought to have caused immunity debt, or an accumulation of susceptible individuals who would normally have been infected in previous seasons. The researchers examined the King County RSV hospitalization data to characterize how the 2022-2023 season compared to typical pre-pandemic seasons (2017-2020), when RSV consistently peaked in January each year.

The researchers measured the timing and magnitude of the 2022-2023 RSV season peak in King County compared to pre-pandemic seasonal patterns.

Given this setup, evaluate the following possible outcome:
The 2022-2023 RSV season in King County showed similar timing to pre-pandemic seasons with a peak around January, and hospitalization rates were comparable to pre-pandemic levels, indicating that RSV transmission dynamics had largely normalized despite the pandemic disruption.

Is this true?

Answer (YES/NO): NO